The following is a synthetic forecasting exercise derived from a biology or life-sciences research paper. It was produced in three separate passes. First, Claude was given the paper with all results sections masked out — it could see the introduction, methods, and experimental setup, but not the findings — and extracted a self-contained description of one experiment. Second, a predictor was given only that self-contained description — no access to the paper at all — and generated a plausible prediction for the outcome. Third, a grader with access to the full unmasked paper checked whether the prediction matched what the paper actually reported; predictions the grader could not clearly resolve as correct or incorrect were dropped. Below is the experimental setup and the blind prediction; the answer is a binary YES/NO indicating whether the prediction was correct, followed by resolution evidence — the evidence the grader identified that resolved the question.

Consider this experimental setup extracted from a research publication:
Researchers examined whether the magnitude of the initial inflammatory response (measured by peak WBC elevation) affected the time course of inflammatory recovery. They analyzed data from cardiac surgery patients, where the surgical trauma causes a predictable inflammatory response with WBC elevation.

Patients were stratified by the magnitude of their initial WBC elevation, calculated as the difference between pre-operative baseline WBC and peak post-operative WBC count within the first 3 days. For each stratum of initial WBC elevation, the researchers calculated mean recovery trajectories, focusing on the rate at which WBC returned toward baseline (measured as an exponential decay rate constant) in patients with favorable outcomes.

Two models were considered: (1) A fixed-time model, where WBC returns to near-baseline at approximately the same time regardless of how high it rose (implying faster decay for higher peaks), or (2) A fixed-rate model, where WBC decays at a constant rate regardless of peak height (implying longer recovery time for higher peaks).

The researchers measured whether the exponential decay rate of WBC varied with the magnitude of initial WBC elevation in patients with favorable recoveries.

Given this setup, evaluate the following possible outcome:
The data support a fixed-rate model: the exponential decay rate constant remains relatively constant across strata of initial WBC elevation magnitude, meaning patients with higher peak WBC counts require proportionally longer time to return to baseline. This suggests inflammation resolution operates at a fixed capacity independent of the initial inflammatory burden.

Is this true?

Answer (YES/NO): YES